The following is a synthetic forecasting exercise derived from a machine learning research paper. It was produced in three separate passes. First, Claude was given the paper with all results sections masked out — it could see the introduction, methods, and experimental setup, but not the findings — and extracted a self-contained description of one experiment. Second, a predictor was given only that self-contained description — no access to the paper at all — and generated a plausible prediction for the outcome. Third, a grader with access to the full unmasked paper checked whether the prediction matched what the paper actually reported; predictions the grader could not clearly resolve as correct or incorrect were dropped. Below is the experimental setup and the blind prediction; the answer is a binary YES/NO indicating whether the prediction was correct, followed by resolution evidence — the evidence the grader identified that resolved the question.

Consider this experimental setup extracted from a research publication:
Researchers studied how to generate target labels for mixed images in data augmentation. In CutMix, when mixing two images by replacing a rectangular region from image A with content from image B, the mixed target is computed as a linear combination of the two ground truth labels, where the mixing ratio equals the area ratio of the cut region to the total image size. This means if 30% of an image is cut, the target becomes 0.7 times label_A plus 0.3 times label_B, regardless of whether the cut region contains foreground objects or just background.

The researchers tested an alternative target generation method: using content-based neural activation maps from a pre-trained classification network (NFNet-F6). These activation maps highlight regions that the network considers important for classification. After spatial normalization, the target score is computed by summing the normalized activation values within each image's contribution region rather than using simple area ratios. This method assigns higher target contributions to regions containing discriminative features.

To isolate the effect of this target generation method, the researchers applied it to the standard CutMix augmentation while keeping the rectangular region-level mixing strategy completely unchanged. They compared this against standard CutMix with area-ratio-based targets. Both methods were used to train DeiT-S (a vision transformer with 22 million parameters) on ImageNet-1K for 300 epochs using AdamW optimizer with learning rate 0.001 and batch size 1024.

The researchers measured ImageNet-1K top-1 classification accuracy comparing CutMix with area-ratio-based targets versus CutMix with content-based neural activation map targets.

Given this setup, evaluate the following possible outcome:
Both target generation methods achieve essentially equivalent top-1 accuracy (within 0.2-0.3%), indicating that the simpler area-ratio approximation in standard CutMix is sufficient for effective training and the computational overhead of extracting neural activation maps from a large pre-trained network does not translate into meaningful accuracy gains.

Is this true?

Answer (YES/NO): NO